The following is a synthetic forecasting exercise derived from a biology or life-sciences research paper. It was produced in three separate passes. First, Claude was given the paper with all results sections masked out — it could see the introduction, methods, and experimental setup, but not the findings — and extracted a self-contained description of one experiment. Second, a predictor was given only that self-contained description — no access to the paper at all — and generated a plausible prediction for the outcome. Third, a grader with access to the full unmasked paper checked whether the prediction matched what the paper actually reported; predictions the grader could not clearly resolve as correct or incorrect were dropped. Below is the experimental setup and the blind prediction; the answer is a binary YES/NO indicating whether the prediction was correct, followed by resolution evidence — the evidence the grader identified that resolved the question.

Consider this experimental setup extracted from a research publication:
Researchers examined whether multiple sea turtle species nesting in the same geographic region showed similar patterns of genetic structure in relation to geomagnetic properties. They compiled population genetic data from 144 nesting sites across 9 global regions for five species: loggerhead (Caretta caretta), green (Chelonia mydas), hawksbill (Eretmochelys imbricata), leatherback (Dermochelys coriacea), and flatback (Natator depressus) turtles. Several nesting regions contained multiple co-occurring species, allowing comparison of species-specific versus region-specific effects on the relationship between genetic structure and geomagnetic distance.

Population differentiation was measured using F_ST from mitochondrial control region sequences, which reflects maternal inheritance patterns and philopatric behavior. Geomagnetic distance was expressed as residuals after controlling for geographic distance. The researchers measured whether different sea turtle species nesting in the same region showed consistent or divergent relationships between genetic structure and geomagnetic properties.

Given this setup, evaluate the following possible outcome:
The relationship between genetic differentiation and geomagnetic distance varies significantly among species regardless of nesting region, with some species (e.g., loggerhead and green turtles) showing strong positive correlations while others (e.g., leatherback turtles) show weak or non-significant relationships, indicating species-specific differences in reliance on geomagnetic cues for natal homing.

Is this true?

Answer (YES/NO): NO